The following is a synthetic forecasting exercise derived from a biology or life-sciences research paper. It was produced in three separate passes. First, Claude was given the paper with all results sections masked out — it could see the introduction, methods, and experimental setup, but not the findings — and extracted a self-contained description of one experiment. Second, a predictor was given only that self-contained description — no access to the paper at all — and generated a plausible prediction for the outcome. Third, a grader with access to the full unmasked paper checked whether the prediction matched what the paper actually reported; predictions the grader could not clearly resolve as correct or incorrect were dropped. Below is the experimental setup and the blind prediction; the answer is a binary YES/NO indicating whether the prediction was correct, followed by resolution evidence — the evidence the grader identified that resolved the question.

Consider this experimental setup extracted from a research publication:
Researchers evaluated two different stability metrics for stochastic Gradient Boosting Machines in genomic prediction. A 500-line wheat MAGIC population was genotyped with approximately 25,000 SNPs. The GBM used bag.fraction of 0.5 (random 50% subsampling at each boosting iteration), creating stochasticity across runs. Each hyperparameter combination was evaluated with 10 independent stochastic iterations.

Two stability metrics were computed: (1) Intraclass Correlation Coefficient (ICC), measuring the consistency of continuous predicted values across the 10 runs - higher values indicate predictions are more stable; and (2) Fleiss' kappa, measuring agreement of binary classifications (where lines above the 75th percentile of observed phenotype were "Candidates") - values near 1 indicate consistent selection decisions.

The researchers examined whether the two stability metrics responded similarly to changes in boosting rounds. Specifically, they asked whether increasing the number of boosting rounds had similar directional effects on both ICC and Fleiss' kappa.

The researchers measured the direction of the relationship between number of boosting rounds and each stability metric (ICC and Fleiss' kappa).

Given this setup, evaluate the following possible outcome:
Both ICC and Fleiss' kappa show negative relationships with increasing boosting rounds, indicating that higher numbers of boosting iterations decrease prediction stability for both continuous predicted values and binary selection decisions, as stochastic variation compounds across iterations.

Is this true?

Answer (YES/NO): NO